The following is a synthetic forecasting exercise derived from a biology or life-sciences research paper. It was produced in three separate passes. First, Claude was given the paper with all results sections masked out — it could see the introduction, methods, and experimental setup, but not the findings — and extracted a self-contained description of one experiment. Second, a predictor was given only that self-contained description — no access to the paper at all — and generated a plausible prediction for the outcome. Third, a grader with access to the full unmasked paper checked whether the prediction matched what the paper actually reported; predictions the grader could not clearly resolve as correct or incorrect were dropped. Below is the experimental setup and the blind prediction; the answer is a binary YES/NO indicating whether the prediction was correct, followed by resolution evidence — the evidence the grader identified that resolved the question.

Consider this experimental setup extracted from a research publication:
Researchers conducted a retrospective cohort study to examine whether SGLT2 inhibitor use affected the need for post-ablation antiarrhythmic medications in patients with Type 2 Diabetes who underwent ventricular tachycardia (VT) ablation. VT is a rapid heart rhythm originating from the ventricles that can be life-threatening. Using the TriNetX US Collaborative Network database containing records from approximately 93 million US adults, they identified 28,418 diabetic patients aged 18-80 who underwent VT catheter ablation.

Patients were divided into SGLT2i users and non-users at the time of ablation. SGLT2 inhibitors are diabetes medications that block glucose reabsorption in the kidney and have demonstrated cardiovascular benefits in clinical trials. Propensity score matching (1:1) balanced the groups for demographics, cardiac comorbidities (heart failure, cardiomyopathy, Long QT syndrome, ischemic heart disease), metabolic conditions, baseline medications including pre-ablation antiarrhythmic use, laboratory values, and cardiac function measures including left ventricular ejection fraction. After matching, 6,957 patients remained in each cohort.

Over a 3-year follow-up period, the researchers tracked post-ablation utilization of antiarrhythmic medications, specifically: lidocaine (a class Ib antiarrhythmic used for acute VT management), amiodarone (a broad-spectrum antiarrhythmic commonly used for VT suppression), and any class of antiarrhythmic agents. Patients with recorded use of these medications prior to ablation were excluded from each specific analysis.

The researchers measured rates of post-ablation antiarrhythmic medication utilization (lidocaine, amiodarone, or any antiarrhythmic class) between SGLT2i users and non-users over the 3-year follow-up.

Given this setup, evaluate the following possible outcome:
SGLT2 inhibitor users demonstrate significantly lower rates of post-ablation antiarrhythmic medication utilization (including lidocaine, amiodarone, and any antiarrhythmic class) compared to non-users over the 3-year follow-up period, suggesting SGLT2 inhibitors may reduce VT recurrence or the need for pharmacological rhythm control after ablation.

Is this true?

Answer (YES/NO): NO